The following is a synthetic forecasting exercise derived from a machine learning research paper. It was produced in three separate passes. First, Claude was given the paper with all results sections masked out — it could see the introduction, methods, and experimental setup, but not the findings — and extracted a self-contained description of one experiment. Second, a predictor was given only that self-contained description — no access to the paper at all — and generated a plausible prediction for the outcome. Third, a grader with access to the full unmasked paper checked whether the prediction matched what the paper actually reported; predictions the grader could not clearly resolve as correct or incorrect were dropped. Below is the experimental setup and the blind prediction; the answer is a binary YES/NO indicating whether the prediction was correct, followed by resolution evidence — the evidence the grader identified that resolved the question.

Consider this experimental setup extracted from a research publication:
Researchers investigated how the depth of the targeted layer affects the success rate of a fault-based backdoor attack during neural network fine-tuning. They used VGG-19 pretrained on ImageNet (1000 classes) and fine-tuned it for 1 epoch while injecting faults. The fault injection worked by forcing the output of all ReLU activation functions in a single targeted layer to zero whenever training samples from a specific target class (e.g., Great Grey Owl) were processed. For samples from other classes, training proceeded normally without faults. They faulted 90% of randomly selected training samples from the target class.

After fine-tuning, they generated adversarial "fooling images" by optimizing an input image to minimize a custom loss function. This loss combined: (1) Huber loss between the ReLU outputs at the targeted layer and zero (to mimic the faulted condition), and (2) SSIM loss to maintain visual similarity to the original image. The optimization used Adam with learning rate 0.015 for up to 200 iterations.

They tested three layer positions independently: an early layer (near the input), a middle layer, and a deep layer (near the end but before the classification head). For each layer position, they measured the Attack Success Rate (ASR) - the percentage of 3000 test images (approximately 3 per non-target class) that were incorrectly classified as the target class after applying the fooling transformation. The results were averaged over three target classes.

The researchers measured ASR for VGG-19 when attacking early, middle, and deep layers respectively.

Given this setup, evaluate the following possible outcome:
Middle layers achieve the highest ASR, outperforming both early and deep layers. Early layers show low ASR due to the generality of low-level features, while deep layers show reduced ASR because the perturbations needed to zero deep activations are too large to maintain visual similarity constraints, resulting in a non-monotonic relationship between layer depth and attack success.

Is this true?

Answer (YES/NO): NO